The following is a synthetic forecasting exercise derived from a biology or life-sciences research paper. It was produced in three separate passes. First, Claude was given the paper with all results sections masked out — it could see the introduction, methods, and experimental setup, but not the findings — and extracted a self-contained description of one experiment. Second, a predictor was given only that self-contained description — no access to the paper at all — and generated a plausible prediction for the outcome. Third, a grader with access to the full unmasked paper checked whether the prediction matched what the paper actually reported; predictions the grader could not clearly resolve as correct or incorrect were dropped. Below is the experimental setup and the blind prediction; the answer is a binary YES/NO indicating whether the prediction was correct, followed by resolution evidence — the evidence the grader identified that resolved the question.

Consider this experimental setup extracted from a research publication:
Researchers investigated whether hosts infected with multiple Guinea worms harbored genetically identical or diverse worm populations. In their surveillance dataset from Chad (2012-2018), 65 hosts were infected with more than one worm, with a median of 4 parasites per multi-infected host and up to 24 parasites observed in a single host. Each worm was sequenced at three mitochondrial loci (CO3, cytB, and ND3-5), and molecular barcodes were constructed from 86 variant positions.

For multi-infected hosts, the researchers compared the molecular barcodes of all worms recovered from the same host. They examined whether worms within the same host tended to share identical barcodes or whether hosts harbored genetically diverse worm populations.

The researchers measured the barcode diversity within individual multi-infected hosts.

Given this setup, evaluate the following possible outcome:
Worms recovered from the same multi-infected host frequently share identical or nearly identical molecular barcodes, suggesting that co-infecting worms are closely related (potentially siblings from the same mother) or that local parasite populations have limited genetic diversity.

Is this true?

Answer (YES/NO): NO